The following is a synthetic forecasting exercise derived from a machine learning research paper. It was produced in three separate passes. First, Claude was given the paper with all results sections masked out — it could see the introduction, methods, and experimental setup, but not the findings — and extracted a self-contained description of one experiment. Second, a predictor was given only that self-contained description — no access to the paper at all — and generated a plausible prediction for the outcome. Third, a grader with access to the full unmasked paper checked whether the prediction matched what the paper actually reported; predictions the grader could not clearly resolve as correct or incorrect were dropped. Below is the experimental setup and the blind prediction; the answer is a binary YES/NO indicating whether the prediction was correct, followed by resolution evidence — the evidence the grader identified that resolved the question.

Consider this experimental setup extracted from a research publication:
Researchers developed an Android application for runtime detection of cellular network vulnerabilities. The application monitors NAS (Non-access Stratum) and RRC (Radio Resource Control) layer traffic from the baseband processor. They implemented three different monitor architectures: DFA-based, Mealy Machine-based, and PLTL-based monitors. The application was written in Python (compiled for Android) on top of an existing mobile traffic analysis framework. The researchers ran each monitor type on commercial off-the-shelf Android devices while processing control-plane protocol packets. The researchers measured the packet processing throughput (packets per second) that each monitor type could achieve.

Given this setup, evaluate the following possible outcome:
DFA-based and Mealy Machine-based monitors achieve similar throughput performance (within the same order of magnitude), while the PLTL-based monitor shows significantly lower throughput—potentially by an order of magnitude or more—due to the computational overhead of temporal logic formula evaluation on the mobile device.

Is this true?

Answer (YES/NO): NO